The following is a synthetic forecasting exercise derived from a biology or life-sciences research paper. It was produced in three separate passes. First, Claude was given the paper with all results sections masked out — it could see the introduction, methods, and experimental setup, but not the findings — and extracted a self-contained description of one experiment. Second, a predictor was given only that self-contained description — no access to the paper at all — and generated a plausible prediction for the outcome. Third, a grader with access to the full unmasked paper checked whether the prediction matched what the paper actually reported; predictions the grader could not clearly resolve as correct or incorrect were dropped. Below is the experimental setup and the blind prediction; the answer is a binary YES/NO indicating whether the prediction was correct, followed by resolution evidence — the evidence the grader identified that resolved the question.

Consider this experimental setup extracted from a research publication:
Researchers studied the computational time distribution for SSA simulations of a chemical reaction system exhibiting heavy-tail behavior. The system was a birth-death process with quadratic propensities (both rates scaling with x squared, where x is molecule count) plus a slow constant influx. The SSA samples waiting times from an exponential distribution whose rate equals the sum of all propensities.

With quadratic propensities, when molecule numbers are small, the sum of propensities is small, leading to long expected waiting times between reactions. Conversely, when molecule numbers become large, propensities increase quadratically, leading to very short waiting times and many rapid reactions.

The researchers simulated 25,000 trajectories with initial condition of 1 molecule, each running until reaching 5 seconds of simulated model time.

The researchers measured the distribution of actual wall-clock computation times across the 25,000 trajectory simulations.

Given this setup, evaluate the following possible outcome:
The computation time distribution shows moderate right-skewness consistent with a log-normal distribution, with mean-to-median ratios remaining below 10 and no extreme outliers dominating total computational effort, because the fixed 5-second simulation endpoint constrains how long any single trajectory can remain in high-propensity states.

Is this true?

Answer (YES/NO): NO